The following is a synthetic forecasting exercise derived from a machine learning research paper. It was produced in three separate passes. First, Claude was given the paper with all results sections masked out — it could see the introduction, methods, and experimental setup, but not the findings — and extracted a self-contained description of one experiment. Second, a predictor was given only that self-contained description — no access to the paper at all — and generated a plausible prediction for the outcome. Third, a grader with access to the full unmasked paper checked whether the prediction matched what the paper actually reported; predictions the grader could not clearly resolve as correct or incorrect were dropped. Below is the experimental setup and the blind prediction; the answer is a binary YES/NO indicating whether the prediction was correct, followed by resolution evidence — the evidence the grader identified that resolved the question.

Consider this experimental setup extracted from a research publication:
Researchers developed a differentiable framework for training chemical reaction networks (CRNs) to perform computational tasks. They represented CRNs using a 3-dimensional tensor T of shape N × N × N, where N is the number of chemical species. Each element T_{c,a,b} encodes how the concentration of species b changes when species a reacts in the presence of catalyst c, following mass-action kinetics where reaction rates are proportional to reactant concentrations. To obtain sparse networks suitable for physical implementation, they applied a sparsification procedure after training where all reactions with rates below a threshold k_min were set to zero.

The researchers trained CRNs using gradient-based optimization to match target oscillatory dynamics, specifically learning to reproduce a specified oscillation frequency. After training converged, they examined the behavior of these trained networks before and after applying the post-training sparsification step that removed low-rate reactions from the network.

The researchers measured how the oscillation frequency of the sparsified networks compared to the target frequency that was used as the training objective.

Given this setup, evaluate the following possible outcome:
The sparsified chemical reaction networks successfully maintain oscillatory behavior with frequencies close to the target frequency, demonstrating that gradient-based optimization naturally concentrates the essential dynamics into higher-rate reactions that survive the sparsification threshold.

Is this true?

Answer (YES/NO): NO